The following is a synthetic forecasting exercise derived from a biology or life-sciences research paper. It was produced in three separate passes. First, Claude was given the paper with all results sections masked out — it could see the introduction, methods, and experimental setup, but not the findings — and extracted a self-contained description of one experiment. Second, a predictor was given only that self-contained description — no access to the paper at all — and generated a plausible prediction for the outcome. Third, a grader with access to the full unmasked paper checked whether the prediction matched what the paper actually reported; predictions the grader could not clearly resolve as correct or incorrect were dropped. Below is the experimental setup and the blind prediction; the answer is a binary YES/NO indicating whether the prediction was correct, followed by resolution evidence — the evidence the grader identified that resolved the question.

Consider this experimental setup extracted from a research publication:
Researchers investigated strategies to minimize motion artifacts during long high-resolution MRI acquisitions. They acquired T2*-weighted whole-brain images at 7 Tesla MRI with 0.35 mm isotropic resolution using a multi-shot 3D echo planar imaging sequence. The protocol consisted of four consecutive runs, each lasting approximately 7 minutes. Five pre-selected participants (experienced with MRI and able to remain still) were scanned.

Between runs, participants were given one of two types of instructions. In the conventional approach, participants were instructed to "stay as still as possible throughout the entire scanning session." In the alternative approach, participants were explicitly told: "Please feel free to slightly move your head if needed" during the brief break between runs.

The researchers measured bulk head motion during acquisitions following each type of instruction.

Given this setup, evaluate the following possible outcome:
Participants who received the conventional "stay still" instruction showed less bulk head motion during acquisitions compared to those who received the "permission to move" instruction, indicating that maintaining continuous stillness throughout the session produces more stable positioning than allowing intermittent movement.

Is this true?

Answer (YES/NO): NO